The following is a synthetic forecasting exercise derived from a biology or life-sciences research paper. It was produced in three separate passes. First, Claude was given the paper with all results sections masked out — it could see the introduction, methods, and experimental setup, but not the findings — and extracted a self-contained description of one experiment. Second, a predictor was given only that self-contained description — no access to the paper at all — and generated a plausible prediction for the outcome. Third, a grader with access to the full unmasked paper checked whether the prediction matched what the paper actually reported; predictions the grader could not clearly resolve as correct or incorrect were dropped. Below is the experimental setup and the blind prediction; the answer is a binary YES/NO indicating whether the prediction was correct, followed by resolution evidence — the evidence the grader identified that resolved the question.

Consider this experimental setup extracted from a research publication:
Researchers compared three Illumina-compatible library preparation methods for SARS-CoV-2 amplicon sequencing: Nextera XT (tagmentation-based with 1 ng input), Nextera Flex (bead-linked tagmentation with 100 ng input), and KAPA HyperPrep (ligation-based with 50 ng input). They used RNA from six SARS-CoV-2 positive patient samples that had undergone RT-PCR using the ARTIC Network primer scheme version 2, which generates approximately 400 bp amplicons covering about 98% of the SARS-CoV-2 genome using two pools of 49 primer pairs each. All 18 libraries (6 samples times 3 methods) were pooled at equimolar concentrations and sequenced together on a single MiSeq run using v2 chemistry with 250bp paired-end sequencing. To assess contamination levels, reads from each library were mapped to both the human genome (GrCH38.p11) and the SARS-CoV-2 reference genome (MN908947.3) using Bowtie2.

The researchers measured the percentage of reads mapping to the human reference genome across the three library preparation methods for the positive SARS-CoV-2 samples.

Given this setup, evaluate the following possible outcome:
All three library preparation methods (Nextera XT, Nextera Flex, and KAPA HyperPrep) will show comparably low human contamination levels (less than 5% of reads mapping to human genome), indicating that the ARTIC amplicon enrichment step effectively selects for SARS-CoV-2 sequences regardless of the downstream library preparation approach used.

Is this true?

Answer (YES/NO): NO